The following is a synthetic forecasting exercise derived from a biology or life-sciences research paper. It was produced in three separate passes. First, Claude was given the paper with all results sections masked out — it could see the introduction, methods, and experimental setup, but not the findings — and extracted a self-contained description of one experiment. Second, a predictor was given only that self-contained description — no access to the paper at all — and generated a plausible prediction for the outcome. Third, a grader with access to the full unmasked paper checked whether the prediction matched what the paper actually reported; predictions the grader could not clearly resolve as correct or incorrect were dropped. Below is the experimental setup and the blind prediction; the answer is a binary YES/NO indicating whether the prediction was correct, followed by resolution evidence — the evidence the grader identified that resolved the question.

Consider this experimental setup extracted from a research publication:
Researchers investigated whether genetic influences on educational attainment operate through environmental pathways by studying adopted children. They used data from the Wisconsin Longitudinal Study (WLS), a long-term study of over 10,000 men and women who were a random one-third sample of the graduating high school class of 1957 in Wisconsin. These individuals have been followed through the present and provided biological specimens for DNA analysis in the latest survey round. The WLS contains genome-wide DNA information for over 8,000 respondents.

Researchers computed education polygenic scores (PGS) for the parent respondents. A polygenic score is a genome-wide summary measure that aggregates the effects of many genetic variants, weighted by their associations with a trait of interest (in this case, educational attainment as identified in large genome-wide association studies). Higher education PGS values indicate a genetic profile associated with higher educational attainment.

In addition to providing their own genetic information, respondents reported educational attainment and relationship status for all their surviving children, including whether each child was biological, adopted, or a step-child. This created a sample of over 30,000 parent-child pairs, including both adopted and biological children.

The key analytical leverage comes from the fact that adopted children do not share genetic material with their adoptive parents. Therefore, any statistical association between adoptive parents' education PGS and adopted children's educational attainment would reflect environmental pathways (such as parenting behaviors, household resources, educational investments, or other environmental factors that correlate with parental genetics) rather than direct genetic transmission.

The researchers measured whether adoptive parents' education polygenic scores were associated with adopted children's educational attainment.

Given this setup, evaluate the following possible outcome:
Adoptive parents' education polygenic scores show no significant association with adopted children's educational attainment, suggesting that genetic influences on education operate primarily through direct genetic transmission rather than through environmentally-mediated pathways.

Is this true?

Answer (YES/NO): NO